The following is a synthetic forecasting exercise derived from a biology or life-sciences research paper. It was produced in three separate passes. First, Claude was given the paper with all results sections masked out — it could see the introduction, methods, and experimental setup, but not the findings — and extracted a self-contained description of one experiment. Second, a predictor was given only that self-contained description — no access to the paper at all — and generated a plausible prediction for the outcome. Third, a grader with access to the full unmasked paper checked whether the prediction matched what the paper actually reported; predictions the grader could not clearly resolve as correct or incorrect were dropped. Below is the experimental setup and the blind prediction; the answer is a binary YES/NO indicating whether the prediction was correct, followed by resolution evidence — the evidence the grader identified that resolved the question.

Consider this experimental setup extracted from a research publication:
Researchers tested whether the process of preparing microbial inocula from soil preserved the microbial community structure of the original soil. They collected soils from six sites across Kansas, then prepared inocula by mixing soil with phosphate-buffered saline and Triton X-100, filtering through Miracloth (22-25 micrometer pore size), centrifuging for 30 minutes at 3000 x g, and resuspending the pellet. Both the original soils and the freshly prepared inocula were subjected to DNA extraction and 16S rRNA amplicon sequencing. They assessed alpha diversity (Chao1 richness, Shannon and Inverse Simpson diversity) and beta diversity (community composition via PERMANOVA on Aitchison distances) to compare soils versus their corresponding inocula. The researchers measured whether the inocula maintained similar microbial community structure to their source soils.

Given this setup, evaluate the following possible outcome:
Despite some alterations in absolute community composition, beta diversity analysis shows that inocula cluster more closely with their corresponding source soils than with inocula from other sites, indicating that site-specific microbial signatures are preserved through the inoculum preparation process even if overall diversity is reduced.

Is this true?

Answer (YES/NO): YES